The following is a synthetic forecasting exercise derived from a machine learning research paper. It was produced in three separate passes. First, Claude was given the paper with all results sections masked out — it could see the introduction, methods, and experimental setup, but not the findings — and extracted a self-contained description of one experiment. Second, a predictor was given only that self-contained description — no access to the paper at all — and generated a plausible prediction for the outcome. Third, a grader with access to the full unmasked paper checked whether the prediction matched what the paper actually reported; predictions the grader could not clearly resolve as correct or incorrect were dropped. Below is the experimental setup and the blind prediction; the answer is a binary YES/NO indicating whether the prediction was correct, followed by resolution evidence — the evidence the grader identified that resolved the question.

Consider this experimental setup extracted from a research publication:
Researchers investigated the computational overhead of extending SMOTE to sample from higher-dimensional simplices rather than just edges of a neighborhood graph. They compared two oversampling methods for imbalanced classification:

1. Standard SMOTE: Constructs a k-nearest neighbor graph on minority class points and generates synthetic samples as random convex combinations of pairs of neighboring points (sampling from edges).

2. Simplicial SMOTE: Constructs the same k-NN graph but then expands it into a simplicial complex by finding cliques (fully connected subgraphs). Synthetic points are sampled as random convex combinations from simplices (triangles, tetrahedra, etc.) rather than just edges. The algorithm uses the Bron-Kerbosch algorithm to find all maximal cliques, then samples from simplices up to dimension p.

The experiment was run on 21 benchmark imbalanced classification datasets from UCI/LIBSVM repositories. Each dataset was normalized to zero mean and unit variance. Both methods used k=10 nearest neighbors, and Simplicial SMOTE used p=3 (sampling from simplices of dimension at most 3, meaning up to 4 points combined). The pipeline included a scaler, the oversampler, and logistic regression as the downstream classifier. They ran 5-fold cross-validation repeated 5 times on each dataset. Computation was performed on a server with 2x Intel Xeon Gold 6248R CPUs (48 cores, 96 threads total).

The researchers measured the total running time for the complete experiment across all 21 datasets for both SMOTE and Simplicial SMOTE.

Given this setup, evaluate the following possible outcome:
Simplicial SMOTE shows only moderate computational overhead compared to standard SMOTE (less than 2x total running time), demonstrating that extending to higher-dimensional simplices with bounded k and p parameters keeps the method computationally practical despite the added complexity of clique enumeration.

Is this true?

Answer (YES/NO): YES